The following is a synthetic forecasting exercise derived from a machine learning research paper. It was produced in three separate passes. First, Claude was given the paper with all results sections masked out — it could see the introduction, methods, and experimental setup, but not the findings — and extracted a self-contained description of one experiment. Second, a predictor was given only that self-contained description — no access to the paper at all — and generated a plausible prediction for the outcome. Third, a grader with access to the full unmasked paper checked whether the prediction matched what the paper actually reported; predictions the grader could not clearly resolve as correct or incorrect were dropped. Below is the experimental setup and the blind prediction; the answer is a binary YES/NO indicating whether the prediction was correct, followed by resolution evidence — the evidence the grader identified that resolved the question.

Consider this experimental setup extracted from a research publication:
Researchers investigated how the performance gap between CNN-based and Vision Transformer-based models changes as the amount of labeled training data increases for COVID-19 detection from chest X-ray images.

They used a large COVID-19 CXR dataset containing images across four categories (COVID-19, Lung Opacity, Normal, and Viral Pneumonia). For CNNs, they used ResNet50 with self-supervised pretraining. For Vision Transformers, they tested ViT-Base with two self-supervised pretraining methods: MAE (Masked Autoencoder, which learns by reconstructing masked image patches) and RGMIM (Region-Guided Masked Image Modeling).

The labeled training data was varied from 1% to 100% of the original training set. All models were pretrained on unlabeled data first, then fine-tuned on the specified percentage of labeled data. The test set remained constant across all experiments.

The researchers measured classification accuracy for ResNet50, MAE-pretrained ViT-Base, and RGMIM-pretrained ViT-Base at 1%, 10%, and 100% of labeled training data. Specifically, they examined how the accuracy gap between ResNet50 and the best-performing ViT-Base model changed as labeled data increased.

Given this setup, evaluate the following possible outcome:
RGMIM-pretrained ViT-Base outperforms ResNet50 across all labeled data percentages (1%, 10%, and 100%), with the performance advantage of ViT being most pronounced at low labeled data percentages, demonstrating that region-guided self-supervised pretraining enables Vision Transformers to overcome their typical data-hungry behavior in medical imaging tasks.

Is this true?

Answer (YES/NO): NO